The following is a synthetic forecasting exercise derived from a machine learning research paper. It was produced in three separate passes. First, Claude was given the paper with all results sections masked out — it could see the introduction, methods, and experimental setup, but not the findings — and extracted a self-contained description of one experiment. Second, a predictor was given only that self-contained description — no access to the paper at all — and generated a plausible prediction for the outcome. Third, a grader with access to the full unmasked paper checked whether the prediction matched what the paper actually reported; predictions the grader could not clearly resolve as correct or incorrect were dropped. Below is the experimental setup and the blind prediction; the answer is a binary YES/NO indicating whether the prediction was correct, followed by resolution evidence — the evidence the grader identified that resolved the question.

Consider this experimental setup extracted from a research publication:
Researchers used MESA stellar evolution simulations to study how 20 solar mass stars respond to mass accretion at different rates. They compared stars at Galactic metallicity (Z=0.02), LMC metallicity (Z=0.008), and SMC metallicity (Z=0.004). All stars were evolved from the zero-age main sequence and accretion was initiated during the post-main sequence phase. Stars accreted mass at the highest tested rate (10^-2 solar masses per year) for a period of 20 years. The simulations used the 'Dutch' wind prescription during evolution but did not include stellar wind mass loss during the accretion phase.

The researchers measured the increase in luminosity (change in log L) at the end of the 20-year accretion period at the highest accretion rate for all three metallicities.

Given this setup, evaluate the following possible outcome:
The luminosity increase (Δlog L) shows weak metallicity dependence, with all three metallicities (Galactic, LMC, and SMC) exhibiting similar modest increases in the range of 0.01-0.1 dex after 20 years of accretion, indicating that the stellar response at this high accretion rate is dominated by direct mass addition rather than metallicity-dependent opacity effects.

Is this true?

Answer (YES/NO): NO